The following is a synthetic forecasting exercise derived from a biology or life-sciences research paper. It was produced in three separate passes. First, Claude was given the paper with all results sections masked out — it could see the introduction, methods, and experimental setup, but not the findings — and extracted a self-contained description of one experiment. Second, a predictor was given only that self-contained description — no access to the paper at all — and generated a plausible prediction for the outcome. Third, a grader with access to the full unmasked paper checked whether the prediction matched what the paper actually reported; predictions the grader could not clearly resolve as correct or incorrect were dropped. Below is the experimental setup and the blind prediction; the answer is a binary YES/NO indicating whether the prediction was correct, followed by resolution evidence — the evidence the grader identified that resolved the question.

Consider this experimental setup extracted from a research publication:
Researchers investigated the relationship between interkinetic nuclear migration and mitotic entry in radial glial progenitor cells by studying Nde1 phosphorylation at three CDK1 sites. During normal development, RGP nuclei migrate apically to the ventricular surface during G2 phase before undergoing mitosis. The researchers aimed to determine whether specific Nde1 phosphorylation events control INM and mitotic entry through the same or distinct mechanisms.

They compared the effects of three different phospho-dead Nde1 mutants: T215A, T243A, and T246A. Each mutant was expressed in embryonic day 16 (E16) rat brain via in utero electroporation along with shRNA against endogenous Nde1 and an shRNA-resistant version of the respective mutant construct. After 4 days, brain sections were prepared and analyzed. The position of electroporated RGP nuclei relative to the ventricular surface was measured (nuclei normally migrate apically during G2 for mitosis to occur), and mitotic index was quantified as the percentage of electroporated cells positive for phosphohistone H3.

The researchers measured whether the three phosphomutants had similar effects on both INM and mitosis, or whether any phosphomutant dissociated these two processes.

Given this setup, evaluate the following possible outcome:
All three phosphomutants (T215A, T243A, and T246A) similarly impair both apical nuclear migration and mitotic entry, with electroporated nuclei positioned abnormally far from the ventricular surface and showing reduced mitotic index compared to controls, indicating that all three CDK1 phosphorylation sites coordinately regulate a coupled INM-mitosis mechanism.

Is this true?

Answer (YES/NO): NO